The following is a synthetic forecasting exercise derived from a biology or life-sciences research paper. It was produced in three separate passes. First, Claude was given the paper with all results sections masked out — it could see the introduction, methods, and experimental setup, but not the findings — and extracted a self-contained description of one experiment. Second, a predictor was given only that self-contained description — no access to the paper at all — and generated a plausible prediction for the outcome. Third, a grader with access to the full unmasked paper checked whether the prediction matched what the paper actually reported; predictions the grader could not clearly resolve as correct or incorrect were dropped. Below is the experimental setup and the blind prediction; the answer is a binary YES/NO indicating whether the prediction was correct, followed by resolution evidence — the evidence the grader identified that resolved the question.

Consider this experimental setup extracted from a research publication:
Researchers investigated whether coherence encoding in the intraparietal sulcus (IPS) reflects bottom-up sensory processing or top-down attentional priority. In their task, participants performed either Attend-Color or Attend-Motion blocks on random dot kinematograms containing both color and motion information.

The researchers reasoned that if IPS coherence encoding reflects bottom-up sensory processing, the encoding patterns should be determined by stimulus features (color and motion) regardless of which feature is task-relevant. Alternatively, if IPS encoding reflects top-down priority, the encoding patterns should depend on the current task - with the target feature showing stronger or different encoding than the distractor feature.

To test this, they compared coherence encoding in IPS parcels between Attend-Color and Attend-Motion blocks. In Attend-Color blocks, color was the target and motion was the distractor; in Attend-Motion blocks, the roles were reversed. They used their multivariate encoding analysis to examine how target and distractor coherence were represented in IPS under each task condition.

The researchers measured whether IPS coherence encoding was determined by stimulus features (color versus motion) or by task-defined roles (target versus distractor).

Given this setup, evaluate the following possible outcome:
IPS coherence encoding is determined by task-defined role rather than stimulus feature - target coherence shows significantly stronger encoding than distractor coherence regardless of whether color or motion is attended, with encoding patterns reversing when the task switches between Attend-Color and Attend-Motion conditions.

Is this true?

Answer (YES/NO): NO